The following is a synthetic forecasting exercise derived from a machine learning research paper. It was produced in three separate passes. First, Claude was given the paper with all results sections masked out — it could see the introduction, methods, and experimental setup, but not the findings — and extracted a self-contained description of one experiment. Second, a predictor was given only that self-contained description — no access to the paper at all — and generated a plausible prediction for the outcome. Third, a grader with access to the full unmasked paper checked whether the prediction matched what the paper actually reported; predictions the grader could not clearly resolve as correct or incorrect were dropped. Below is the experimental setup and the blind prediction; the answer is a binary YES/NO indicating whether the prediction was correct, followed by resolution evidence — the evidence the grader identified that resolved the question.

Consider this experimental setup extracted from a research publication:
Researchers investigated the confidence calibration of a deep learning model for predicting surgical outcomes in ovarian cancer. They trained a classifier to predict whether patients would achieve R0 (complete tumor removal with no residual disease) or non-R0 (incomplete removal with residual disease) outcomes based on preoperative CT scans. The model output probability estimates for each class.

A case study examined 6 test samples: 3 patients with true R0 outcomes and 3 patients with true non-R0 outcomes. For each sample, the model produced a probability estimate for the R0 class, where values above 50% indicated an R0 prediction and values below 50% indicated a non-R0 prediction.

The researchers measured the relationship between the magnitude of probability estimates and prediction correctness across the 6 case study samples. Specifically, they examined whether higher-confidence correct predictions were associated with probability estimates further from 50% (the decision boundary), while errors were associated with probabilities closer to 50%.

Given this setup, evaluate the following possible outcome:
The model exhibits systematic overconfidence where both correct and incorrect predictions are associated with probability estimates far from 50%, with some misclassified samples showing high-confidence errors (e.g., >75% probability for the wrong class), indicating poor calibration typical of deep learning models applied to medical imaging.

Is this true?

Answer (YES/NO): NO